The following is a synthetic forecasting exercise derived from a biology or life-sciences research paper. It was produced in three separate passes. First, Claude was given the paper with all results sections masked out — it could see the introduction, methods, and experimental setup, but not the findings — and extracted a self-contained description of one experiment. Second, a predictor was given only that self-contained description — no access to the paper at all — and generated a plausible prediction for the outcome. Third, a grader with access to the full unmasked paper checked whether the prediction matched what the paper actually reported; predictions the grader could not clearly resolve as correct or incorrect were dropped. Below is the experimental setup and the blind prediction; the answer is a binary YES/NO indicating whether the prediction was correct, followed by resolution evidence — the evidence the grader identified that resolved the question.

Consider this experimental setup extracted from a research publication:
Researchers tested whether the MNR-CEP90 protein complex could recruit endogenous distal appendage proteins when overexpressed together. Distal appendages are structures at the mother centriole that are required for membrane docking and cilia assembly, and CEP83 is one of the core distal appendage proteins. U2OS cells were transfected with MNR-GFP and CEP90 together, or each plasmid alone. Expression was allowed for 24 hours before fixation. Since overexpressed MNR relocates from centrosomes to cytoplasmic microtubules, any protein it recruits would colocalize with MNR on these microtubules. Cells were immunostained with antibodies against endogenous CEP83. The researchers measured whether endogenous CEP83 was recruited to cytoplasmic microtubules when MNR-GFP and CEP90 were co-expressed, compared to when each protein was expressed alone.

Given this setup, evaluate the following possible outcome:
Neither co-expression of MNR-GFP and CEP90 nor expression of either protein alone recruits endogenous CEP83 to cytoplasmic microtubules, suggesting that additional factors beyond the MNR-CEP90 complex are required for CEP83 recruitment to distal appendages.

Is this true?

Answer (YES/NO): NO